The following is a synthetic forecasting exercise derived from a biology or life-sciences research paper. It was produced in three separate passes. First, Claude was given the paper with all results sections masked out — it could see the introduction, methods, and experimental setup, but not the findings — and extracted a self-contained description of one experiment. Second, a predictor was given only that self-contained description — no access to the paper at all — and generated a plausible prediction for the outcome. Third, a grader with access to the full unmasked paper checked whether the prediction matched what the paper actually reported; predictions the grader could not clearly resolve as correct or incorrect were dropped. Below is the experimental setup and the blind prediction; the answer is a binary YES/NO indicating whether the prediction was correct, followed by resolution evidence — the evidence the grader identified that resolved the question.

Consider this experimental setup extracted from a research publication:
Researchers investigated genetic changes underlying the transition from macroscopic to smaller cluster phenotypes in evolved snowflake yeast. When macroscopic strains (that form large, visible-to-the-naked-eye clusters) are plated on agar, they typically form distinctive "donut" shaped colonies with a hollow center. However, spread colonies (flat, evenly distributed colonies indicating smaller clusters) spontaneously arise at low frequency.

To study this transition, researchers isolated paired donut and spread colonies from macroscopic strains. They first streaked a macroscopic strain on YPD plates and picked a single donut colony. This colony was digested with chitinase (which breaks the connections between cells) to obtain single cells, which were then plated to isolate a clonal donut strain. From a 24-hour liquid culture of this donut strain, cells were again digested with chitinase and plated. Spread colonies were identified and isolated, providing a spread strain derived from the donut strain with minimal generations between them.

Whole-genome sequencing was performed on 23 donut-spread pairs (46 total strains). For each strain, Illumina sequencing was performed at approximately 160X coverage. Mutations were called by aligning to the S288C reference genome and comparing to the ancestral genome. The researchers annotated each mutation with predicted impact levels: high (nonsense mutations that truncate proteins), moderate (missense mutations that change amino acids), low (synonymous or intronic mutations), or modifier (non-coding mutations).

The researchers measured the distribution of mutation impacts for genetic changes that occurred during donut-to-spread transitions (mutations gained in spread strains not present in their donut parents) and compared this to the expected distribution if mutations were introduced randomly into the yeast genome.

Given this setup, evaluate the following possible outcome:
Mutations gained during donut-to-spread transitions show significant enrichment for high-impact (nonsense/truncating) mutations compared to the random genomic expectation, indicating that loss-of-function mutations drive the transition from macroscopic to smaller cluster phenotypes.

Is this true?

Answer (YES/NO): NO